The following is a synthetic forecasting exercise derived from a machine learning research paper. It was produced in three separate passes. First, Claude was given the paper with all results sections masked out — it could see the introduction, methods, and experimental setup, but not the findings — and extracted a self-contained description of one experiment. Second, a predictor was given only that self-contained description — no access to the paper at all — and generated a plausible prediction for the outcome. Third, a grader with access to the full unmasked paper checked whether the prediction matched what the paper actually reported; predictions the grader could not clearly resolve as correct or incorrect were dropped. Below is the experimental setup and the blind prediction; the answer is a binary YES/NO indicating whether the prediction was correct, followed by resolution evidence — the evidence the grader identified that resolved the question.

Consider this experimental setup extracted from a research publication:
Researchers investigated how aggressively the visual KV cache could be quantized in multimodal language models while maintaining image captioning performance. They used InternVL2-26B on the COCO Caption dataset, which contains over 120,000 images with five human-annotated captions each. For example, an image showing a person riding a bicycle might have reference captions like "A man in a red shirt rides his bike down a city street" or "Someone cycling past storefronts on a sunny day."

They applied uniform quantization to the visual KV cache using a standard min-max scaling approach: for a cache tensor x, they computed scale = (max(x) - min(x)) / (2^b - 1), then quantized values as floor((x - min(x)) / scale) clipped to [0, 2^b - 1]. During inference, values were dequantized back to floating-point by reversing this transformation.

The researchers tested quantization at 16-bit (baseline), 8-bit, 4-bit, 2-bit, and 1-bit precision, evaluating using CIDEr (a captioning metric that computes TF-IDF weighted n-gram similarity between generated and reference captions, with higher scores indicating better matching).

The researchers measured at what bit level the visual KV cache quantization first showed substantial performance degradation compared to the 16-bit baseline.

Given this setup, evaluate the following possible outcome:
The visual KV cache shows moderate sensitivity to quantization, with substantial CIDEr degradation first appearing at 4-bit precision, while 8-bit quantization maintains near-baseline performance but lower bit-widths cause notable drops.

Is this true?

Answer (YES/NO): NO